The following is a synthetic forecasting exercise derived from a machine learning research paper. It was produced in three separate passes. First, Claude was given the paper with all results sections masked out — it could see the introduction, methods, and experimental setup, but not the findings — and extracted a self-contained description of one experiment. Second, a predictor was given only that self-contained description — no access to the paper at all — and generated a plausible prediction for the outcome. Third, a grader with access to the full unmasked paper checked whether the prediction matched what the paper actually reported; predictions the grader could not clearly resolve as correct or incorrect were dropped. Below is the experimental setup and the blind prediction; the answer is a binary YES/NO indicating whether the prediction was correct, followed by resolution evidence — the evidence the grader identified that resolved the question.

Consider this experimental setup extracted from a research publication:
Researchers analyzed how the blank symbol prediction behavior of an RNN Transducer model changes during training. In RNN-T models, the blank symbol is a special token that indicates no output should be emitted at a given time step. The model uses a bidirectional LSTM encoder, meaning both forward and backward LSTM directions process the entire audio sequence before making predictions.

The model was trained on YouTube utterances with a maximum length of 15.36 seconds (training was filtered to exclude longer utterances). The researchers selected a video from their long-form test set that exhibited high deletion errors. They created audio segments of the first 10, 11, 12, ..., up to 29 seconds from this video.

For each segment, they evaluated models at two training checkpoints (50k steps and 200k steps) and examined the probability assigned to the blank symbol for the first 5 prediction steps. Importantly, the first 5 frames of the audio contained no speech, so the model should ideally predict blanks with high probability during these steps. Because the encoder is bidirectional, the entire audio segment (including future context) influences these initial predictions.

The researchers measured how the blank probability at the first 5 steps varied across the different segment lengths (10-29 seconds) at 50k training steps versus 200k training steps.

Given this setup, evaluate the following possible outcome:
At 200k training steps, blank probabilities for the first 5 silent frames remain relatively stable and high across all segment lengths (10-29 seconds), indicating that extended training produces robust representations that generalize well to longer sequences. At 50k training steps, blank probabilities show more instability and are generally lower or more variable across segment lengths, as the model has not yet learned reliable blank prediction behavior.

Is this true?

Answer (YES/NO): NO